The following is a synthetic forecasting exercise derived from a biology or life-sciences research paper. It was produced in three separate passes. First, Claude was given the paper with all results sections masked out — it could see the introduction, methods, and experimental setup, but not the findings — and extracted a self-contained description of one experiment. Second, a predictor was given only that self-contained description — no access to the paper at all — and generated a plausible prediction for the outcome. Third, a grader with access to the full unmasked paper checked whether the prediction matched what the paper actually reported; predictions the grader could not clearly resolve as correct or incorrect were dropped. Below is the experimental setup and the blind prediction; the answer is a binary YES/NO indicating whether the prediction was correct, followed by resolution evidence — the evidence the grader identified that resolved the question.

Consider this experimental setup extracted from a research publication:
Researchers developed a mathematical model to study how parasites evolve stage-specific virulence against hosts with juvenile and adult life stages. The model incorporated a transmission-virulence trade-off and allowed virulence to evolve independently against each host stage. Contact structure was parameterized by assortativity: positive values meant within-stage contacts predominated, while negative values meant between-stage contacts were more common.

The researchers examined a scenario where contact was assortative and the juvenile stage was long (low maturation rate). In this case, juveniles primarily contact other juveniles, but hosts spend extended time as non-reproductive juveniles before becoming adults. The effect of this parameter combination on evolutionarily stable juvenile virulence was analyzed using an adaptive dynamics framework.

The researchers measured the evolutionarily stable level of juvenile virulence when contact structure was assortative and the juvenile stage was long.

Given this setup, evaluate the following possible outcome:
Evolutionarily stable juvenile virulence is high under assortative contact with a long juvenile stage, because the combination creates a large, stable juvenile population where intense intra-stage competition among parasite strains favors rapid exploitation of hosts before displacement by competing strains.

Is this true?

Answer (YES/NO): YES